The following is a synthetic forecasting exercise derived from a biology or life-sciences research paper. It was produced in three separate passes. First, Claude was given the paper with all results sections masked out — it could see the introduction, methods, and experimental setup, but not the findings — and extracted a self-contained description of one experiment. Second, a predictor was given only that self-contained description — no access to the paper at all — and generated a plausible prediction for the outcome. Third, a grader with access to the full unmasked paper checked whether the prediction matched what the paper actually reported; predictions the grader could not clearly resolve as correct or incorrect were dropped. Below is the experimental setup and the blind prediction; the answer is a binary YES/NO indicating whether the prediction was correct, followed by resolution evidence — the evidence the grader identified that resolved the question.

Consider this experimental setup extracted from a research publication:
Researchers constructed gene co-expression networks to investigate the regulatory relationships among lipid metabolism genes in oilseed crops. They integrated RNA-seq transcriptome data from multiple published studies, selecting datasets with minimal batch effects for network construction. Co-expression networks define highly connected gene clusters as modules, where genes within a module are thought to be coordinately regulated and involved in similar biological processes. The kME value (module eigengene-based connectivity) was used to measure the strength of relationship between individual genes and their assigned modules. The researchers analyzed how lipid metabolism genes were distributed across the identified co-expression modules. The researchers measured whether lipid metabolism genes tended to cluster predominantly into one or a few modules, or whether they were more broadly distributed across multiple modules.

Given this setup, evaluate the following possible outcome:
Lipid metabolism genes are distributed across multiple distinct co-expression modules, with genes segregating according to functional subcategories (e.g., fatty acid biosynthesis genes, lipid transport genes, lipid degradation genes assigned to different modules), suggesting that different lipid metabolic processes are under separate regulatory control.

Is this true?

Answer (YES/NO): NO